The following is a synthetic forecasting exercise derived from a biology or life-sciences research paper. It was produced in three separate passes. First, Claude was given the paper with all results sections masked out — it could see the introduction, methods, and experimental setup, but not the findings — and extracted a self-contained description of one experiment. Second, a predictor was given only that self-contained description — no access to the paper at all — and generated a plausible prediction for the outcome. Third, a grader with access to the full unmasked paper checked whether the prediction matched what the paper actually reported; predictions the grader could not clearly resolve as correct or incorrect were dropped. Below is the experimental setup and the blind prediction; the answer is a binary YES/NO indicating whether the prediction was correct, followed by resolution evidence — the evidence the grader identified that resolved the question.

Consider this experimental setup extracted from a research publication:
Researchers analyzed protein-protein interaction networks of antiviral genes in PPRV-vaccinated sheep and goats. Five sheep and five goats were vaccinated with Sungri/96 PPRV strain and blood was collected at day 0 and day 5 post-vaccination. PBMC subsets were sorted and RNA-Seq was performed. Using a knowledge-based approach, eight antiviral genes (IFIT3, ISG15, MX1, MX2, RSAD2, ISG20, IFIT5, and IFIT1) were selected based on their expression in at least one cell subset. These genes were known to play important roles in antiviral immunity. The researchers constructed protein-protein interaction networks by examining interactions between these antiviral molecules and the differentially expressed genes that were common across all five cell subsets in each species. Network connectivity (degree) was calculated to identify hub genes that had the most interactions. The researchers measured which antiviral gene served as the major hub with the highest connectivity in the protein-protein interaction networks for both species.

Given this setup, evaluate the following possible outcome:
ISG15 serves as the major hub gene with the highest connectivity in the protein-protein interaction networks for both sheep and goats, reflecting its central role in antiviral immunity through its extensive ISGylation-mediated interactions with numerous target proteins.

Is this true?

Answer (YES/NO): YES